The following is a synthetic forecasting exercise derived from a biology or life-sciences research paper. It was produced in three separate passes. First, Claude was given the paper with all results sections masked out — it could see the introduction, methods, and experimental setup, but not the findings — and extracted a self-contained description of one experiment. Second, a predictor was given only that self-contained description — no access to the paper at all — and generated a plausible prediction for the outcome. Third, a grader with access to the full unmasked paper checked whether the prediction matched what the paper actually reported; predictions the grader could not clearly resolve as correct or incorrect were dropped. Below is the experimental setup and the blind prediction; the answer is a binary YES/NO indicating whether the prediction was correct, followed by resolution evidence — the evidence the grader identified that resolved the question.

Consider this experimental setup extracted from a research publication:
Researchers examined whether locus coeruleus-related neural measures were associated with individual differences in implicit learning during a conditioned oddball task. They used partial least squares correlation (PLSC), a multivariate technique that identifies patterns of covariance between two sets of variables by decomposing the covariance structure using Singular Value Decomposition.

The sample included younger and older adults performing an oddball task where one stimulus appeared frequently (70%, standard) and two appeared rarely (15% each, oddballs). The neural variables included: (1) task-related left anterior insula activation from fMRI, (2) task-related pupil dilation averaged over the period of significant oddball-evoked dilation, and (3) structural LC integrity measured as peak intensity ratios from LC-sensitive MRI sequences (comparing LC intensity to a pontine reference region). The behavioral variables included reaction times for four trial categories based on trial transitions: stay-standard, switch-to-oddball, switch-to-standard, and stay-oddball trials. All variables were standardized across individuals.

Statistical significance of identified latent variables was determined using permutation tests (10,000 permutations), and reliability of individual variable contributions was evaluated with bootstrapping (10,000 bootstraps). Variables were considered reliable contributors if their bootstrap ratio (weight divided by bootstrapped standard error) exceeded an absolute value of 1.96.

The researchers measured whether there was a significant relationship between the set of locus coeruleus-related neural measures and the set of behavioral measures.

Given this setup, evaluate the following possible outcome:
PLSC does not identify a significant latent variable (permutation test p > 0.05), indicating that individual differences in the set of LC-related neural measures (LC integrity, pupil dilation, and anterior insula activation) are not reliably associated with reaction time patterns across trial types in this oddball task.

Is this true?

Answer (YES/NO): NO